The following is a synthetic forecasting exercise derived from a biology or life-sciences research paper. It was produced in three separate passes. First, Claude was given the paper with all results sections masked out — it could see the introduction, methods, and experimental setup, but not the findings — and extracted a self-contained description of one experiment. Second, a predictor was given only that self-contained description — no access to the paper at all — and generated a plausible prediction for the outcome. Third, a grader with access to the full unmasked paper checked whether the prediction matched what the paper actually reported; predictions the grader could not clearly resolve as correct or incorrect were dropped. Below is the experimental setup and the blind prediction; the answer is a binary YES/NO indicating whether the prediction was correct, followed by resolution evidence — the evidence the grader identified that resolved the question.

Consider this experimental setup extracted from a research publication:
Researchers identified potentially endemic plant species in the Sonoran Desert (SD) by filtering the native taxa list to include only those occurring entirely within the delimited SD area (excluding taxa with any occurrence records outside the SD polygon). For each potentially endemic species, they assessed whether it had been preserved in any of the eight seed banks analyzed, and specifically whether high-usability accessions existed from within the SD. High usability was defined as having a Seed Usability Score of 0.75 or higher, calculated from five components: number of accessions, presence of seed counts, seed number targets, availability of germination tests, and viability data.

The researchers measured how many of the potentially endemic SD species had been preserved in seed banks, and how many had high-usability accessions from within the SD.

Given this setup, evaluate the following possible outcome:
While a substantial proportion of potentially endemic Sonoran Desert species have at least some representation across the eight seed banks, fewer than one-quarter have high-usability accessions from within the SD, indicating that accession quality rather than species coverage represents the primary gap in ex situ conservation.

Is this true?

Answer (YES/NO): NO